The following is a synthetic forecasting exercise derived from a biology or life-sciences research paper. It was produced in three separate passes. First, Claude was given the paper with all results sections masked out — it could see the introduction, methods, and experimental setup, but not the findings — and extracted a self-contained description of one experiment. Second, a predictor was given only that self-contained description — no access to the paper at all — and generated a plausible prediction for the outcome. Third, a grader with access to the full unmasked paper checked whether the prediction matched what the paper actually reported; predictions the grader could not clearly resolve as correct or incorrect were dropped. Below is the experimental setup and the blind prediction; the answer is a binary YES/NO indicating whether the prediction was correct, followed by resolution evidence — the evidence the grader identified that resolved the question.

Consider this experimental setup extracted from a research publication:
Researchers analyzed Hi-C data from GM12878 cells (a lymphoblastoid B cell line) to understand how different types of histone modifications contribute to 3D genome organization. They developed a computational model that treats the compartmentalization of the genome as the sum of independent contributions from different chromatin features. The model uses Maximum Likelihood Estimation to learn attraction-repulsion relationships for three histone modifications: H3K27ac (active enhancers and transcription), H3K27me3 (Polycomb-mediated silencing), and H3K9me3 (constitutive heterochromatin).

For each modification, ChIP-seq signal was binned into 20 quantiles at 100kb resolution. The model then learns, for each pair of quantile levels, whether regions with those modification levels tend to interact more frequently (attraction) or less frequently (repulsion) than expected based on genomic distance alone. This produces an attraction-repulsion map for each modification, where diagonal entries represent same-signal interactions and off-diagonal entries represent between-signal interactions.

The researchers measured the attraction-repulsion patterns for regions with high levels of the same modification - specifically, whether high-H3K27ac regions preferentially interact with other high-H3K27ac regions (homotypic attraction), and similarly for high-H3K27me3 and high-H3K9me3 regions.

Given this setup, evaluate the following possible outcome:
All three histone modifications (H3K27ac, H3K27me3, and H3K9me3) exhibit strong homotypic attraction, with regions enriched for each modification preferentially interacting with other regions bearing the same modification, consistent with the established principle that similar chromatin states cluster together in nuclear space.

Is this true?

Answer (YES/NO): NO